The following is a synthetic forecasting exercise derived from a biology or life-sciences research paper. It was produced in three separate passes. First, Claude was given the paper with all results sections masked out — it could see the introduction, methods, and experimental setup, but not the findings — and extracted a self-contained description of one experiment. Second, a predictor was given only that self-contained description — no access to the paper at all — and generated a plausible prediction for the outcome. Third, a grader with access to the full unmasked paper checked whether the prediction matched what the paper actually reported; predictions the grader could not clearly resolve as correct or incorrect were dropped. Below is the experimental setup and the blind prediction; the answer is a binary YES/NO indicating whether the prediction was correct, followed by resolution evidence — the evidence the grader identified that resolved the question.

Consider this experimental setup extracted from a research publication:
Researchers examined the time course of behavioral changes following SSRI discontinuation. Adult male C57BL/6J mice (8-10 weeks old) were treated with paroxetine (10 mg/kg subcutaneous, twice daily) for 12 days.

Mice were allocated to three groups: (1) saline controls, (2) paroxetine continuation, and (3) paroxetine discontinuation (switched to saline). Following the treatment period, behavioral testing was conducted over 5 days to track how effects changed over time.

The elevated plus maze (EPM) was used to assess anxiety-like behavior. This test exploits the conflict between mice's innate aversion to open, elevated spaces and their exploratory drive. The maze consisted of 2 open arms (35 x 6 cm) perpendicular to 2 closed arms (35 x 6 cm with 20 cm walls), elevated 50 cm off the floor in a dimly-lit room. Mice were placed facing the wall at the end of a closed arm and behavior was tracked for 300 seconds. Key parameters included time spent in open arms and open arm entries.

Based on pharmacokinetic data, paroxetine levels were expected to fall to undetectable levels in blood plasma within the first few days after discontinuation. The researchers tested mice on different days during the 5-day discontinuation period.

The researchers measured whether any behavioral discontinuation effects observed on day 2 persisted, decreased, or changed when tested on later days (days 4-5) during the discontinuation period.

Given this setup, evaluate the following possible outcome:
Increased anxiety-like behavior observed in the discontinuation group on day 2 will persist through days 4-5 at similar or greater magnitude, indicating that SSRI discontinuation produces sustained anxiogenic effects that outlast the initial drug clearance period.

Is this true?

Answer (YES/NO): NO